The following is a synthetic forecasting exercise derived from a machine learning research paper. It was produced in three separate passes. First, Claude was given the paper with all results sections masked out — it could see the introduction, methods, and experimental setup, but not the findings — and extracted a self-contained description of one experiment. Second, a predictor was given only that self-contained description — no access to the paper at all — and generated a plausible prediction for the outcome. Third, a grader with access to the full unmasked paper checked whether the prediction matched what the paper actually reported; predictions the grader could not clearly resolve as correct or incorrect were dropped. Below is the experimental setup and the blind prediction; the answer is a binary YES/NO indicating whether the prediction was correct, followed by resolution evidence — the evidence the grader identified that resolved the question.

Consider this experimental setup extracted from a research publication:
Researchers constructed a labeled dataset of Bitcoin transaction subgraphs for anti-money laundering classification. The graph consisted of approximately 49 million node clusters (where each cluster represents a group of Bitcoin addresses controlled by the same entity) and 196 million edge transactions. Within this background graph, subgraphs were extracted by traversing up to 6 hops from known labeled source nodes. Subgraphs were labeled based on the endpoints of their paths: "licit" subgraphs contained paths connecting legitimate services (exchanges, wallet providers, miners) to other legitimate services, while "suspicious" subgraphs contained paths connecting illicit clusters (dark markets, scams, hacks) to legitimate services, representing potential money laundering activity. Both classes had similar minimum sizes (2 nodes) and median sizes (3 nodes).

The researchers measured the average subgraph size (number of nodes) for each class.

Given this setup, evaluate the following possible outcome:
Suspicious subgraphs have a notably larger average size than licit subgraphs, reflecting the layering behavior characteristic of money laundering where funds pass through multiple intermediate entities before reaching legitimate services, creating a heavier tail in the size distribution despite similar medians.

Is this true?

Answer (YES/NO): NO